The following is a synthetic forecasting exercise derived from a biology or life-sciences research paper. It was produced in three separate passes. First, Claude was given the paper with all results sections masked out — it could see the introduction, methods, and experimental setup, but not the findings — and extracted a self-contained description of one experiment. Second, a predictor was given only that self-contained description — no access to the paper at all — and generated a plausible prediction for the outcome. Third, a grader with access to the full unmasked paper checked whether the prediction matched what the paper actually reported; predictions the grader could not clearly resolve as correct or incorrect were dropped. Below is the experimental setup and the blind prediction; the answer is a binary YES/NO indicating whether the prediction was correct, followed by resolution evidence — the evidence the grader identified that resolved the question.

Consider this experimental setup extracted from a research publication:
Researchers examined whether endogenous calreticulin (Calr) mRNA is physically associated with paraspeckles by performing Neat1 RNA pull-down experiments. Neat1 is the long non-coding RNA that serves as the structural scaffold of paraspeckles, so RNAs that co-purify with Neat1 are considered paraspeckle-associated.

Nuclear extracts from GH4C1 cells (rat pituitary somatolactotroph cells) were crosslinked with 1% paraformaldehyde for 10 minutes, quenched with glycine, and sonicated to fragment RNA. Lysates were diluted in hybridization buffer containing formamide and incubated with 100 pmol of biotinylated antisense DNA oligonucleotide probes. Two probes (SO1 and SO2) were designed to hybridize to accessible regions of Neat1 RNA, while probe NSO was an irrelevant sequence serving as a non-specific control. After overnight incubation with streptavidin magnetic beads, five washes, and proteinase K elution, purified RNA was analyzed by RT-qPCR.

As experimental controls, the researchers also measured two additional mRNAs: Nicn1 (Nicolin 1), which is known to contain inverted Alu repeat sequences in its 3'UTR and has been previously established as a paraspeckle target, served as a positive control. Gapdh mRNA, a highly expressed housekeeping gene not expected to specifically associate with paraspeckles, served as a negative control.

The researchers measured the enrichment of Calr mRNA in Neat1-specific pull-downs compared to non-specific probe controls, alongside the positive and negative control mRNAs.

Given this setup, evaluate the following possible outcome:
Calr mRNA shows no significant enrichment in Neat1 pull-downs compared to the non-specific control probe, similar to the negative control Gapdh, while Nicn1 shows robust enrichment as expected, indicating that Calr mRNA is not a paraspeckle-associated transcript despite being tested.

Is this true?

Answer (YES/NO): NO